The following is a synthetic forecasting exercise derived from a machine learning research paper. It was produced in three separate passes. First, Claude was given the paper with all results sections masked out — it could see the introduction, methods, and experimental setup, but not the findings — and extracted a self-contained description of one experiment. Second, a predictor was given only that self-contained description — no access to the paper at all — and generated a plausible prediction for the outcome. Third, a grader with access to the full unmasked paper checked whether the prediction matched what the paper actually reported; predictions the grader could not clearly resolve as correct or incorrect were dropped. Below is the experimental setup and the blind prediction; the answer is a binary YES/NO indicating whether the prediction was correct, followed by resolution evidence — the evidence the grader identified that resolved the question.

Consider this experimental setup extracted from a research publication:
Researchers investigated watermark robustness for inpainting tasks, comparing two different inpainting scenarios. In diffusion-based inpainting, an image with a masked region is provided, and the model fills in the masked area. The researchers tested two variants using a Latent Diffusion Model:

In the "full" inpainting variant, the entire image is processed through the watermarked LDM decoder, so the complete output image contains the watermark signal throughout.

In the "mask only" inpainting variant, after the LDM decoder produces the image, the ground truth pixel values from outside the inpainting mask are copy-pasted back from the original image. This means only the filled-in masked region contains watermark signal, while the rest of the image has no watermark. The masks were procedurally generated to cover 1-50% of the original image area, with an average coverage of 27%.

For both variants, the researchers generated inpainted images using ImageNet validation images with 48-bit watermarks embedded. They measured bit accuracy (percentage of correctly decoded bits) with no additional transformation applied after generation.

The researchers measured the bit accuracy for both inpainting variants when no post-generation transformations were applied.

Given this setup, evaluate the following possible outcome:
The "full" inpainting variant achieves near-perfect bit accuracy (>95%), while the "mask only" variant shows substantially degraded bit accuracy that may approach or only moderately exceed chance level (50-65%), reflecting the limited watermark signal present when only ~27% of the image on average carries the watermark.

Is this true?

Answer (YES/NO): NO